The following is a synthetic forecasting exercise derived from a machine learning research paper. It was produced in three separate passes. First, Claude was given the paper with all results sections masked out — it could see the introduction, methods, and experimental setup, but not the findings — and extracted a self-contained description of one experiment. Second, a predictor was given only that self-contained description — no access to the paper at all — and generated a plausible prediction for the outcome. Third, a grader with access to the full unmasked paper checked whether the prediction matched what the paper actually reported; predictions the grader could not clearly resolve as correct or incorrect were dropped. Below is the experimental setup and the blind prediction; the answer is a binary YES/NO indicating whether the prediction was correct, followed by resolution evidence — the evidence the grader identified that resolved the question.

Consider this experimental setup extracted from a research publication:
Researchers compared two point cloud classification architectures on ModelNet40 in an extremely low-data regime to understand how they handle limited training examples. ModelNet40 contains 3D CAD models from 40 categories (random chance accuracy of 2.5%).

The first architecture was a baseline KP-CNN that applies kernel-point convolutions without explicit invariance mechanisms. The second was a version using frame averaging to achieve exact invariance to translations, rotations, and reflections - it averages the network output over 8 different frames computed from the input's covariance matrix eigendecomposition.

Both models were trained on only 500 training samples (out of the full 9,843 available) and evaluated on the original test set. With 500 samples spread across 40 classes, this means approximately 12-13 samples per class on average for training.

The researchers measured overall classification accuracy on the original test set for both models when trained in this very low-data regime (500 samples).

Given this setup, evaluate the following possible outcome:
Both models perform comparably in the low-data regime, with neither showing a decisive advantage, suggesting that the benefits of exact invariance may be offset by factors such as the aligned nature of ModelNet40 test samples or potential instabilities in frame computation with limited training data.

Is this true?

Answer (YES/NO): YES